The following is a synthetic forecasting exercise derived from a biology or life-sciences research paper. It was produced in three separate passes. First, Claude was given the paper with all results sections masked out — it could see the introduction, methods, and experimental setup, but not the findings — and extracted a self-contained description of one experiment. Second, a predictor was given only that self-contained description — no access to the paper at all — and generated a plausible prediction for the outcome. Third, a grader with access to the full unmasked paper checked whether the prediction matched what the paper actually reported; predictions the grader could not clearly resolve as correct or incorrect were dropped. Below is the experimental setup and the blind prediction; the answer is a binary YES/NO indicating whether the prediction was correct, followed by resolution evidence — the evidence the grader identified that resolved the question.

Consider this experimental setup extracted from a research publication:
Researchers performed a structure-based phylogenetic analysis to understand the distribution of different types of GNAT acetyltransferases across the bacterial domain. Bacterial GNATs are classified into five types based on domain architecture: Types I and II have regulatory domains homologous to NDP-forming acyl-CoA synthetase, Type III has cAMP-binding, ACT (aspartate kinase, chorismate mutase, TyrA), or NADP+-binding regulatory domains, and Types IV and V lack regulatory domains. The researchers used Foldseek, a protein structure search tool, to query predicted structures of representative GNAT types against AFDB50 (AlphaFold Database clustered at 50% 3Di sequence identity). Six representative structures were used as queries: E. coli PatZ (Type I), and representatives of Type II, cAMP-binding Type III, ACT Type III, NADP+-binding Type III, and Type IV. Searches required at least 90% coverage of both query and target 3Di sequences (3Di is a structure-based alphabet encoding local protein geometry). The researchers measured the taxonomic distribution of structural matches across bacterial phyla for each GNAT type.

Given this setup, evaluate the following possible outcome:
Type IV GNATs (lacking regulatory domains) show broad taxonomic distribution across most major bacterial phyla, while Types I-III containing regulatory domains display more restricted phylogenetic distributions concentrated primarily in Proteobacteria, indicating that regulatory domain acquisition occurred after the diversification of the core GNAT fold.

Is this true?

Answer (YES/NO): NO